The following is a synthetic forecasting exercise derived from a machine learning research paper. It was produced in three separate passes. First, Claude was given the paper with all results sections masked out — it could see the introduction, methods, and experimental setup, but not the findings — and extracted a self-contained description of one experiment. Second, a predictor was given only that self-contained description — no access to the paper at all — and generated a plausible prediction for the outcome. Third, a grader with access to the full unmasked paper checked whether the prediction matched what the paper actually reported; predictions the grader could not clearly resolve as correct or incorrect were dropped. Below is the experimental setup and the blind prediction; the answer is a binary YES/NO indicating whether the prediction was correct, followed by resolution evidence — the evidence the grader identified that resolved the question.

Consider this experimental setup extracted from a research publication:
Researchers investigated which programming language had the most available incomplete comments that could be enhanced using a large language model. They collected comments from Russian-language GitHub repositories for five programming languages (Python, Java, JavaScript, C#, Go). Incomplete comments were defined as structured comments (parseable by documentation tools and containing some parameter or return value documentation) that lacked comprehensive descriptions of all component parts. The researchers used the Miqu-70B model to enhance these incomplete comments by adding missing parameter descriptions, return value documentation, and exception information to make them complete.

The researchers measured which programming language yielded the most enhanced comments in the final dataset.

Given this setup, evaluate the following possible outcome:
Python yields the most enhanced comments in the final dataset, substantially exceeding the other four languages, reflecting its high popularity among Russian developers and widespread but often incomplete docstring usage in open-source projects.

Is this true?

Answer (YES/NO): NO